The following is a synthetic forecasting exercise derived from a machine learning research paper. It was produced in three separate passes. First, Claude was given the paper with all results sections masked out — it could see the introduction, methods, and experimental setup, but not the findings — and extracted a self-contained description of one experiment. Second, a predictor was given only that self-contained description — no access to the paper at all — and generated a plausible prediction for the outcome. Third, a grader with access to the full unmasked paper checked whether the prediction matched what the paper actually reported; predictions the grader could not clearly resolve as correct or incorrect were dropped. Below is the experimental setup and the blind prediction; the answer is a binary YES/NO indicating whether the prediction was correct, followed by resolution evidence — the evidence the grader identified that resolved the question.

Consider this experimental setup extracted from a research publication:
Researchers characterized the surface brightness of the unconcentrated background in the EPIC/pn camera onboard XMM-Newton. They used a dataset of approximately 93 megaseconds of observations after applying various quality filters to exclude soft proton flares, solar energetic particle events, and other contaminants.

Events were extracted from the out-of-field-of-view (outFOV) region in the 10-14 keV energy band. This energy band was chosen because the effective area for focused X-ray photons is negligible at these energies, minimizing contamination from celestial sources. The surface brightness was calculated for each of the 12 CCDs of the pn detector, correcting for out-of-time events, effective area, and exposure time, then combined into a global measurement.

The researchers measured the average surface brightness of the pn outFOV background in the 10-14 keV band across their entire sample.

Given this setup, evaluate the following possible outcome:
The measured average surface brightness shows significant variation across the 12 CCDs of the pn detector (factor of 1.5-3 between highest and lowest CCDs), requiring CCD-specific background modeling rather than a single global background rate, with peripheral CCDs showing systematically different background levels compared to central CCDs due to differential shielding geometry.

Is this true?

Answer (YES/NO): NO